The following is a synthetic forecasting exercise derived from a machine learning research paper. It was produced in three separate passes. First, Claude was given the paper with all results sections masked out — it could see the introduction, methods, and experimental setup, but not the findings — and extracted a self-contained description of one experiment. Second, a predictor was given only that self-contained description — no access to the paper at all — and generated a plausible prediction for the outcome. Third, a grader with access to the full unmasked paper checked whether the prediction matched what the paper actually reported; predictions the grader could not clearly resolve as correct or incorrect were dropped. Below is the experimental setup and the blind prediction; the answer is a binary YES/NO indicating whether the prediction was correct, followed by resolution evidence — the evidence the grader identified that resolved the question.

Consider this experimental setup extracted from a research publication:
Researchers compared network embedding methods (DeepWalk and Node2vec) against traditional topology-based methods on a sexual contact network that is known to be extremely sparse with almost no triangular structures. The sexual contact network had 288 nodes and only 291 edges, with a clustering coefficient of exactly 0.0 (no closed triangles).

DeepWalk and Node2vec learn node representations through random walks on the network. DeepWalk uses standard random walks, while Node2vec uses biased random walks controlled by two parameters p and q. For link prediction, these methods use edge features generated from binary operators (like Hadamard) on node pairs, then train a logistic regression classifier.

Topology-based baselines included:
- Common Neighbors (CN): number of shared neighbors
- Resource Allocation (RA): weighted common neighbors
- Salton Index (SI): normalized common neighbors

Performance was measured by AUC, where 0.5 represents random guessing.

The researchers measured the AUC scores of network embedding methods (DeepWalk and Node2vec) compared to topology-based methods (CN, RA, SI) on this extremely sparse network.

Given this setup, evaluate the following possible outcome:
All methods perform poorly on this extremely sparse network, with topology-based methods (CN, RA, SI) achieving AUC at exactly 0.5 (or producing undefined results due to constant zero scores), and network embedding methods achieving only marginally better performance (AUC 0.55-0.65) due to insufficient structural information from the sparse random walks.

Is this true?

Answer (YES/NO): NO